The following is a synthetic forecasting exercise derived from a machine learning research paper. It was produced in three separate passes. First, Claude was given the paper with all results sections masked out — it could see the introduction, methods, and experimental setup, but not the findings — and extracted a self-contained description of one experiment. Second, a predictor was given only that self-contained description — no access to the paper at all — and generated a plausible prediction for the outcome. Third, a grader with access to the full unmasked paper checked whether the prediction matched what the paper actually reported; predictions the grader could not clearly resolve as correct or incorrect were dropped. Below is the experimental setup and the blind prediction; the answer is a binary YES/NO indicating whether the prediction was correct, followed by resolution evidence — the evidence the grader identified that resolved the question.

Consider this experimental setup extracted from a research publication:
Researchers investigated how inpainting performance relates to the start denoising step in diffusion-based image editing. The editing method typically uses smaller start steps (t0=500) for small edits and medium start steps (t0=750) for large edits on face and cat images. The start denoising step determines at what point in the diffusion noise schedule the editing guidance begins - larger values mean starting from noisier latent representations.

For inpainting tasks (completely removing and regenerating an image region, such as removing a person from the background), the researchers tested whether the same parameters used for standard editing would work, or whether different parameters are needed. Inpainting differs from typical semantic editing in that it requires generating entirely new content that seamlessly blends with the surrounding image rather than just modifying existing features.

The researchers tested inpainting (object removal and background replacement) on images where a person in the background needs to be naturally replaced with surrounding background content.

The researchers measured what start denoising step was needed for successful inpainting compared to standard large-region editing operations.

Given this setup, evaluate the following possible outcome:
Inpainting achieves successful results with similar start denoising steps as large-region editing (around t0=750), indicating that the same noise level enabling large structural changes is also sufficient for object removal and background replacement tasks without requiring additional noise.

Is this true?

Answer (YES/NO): NO